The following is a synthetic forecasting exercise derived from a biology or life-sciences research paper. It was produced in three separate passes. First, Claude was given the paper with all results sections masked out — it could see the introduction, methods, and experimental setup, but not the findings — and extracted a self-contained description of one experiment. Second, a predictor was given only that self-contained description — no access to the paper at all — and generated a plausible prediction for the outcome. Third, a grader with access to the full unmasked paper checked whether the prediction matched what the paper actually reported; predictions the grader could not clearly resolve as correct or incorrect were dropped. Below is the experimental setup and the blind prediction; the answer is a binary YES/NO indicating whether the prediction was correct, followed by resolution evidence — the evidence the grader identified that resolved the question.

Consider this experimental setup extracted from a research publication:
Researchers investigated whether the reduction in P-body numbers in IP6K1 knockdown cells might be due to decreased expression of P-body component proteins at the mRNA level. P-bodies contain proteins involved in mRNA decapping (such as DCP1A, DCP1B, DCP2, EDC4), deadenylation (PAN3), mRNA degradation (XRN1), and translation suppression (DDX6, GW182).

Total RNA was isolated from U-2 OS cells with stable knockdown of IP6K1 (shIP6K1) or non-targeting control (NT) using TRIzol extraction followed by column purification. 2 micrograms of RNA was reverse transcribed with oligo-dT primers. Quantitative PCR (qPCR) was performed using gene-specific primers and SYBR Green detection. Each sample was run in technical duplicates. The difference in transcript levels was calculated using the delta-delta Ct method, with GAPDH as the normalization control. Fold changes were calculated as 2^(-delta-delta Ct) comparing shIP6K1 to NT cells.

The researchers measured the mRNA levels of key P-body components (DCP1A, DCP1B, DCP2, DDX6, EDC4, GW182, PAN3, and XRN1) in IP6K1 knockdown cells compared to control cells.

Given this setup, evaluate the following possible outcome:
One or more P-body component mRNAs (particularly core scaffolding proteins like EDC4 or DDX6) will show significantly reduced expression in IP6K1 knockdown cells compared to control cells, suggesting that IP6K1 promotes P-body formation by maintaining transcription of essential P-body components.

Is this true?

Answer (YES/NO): NO